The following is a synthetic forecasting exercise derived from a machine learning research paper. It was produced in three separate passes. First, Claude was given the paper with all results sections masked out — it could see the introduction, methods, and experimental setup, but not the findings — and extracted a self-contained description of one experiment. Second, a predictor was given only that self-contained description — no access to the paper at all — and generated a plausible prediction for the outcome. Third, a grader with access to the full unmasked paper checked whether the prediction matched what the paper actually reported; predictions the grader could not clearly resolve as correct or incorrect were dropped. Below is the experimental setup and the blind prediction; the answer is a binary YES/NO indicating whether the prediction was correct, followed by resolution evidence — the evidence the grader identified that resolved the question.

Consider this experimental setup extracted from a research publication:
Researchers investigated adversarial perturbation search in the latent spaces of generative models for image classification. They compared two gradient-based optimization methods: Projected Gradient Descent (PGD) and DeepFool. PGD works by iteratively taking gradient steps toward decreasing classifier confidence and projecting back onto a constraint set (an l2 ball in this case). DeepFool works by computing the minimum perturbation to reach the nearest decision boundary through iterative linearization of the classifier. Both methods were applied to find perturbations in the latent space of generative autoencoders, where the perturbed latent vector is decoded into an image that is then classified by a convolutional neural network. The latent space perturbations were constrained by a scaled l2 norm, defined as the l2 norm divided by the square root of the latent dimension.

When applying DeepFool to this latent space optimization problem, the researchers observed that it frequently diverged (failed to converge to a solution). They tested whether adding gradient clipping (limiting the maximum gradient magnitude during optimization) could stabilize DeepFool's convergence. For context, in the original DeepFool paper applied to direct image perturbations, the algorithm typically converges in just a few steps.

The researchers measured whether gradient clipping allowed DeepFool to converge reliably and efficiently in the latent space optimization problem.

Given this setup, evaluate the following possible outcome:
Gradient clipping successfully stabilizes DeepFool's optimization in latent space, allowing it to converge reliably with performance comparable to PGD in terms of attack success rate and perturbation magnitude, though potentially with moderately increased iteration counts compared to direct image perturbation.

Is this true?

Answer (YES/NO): NO